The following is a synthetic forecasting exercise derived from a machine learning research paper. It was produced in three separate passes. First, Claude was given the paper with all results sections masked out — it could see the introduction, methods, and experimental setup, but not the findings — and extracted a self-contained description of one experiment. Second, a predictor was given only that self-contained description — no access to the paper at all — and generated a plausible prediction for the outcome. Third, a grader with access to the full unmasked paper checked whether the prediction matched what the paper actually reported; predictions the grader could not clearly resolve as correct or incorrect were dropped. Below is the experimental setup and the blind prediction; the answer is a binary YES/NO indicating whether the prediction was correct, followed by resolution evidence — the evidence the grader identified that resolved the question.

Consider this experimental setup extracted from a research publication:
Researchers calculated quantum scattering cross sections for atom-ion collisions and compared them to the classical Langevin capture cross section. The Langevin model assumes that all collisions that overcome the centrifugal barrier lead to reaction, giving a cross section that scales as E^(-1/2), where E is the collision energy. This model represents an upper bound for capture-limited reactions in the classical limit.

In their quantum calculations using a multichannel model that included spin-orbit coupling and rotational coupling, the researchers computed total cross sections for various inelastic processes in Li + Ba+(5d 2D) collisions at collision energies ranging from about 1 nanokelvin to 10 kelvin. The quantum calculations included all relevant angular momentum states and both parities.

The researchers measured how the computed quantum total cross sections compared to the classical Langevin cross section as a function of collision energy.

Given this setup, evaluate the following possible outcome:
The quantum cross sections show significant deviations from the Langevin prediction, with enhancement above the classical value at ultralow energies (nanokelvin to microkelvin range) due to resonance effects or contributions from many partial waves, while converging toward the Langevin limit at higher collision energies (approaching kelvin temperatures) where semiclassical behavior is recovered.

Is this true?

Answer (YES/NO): NO